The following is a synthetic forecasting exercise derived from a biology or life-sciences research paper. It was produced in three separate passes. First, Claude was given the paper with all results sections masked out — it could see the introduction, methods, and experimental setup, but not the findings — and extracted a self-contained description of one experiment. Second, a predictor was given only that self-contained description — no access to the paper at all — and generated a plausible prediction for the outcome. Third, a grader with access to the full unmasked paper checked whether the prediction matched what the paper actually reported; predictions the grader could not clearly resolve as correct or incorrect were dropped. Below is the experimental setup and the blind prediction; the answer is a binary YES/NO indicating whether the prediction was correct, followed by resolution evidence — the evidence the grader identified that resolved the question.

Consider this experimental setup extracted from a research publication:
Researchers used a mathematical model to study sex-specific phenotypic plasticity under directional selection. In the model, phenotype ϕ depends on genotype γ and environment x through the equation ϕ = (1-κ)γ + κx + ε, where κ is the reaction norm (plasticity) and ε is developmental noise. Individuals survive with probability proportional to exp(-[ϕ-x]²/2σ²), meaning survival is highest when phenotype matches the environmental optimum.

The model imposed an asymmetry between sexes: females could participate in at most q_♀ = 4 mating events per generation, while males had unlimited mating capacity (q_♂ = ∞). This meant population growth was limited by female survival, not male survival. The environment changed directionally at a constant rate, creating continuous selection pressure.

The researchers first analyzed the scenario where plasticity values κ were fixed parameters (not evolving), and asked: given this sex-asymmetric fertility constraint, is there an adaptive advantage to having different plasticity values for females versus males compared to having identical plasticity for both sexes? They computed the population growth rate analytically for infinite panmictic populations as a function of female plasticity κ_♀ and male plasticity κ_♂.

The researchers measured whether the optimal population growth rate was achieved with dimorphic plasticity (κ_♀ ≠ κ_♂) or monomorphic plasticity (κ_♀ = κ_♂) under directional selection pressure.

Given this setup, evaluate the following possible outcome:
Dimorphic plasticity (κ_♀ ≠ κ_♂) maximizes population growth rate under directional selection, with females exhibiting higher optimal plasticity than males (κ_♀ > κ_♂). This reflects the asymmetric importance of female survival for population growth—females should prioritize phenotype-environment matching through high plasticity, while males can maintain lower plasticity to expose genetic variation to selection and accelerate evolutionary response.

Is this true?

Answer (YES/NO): YES